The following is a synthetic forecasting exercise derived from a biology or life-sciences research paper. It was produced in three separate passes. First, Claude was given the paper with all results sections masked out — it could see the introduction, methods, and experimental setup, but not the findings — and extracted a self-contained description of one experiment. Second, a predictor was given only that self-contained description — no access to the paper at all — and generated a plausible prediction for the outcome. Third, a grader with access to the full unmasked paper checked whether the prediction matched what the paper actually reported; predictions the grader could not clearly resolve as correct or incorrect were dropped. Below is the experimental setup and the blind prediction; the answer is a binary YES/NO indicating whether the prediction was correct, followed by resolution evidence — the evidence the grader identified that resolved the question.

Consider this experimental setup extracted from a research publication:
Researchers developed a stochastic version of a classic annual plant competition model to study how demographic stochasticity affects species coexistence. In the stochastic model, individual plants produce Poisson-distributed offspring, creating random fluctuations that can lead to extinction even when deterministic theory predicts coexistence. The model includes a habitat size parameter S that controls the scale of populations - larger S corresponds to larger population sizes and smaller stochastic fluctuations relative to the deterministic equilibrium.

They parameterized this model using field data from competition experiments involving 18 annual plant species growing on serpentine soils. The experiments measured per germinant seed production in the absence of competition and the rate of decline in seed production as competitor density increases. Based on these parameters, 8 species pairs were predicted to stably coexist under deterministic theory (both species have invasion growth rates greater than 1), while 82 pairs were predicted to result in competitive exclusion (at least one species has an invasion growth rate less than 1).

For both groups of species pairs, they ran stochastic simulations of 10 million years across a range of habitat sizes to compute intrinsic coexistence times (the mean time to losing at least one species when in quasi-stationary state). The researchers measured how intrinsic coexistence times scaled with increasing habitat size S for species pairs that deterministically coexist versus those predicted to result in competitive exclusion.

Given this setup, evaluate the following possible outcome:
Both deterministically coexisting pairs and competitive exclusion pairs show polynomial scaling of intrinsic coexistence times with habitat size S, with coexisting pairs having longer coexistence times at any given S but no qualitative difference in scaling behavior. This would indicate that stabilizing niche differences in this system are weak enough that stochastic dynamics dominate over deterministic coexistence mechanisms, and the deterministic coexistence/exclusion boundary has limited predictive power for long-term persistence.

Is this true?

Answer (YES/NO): NO